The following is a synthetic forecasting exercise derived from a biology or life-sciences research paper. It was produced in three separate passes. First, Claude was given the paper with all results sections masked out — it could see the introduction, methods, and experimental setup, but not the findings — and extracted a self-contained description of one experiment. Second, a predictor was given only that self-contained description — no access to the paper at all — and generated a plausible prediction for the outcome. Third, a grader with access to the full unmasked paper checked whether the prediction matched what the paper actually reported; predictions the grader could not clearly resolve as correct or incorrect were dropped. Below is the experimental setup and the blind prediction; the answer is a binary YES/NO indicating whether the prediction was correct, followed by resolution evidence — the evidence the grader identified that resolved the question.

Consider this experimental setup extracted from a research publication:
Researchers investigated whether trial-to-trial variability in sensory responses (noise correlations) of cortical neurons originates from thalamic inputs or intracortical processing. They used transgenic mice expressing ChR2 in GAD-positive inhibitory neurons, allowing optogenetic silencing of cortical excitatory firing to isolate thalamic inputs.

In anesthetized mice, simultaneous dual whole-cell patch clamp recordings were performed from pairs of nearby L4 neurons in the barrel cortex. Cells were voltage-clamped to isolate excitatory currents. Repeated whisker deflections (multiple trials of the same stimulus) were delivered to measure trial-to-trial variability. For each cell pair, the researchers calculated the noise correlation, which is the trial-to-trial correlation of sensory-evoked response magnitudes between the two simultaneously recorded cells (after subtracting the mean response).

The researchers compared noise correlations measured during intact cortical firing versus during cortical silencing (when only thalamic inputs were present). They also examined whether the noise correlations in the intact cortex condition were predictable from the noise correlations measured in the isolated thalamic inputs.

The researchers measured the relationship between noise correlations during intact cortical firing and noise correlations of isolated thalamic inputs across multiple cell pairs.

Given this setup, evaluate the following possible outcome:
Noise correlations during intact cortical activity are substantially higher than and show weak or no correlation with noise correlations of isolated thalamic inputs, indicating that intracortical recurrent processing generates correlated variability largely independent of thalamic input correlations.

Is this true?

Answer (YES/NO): NO